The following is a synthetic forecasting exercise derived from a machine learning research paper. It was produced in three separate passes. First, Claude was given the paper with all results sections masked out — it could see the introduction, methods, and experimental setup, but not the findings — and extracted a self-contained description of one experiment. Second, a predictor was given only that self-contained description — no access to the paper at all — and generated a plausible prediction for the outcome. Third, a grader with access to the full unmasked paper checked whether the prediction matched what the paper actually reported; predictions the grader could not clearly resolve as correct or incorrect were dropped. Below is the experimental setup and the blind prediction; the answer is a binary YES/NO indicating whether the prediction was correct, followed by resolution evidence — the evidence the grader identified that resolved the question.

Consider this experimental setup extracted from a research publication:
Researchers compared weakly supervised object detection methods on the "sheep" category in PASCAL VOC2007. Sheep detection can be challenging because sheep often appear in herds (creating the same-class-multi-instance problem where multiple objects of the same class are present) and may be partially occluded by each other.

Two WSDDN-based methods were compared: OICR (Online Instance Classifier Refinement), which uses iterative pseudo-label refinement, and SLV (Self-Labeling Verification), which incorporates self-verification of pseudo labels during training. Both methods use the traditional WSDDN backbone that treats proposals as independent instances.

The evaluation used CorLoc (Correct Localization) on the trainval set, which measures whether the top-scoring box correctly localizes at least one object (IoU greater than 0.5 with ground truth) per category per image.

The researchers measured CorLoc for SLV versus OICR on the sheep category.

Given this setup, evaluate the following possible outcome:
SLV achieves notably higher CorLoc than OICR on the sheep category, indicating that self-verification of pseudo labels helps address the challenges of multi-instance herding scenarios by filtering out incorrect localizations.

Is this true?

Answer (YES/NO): NO